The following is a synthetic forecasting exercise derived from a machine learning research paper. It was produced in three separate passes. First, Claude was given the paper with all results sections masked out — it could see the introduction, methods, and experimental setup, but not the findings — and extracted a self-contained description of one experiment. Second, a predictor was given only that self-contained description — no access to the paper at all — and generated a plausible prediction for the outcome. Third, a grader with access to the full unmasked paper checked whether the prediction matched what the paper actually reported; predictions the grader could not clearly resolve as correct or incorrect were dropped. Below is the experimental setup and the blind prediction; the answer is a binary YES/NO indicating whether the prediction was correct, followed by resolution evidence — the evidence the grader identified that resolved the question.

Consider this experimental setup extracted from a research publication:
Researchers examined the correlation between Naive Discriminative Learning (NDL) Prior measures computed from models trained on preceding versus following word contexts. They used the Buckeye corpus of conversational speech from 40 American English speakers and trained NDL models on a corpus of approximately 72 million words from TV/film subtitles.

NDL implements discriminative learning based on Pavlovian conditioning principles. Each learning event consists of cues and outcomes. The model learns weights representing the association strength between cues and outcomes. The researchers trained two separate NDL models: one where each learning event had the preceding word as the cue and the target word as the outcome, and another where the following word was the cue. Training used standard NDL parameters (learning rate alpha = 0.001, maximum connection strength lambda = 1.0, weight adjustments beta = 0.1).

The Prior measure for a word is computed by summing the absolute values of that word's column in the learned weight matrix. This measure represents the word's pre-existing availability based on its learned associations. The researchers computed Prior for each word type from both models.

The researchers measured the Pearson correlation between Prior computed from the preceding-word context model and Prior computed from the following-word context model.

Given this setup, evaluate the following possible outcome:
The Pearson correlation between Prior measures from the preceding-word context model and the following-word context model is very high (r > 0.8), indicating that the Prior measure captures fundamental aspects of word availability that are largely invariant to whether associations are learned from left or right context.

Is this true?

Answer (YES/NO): NO